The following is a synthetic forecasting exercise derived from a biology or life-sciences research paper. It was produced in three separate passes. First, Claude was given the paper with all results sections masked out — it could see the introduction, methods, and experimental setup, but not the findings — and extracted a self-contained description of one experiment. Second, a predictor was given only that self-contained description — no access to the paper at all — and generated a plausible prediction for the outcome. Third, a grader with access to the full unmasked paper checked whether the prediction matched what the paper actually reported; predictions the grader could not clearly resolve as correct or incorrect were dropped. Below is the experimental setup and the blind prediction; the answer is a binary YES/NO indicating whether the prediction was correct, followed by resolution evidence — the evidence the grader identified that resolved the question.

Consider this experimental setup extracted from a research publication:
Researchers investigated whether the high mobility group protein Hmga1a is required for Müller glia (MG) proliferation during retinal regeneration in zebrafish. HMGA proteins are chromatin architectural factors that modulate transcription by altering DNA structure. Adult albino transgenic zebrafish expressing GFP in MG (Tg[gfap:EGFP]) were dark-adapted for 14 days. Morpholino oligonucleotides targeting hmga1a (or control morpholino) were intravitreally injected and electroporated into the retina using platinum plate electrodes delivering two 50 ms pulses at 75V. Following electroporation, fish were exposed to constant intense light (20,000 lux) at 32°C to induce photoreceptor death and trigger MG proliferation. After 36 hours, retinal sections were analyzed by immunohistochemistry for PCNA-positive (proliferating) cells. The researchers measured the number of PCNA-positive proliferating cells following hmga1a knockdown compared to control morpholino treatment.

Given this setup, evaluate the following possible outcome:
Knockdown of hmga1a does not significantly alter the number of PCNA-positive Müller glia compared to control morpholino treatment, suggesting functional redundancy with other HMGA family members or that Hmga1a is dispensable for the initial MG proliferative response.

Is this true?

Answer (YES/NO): NO